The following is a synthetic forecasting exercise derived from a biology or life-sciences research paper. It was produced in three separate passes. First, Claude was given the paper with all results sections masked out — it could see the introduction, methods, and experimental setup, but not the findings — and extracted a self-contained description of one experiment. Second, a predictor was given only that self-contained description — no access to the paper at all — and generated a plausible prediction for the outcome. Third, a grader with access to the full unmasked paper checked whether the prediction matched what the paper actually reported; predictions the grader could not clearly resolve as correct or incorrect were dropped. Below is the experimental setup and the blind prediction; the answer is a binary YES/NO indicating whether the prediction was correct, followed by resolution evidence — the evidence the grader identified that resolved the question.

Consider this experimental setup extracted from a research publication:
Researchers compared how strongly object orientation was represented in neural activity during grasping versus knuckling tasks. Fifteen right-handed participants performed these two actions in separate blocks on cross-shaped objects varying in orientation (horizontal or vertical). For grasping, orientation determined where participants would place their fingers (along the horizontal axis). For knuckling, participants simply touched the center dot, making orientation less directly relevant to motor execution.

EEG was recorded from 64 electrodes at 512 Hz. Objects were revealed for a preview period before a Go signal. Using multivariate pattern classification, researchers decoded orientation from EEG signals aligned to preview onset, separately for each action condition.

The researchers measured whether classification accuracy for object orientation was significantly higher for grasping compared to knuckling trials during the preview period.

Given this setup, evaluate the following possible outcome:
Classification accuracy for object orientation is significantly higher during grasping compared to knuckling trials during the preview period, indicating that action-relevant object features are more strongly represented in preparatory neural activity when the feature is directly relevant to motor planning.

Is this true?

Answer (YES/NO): NO